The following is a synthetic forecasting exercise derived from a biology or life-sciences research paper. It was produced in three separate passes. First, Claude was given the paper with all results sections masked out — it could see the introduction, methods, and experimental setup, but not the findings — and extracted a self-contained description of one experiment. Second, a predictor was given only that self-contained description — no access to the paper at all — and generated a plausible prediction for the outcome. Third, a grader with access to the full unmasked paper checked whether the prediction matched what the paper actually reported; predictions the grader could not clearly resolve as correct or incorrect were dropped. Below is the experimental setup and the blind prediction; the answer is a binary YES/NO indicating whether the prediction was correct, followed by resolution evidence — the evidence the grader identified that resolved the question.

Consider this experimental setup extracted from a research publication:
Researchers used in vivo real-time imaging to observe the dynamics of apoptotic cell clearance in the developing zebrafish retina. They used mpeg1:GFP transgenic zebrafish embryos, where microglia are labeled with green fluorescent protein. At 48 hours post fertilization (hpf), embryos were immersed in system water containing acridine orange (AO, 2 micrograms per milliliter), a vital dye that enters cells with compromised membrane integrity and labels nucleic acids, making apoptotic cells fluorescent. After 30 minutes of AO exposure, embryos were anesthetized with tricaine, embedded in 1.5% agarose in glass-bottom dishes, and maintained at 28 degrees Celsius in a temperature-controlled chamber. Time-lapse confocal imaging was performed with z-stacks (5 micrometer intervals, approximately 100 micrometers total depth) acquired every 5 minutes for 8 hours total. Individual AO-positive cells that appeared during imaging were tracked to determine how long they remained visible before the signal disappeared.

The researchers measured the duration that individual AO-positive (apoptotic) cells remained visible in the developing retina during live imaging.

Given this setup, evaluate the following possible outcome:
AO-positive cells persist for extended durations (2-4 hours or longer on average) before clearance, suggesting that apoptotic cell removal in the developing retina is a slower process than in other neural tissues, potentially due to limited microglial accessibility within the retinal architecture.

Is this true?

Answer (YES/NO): NO